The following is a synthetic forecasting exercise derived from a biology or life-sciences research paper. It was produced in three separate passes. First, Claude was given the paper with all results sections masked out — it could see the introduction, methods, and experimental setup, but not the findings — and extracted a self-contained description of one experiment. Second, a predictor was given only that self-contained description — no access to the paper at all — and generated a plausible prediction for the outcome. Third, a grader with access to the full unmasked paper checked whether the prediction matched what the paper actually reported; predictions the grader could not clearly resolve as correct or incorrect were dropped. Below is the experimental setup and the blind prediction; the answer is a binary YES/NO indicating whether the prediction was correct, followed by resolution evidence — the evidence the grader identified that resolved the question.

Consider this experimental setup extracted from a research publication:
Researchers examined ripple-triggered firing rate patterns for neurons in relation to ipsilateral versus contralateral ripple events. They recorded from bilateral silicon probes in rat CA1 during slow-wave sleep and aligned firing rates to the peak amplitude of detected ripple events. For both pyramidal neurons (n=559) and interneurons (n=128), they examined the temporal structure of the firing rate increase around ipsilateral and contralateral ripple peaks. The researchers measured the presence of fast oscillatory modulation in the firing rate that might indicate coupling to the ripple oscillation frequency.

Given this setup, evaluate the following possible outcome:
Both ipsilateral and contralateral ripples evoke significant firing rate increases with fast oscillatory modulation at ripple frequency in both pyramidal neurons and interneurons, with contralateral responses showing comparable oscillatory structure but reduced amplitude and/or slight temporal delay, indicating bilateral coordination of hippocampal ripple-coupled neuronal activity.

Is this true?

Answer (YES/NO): NO